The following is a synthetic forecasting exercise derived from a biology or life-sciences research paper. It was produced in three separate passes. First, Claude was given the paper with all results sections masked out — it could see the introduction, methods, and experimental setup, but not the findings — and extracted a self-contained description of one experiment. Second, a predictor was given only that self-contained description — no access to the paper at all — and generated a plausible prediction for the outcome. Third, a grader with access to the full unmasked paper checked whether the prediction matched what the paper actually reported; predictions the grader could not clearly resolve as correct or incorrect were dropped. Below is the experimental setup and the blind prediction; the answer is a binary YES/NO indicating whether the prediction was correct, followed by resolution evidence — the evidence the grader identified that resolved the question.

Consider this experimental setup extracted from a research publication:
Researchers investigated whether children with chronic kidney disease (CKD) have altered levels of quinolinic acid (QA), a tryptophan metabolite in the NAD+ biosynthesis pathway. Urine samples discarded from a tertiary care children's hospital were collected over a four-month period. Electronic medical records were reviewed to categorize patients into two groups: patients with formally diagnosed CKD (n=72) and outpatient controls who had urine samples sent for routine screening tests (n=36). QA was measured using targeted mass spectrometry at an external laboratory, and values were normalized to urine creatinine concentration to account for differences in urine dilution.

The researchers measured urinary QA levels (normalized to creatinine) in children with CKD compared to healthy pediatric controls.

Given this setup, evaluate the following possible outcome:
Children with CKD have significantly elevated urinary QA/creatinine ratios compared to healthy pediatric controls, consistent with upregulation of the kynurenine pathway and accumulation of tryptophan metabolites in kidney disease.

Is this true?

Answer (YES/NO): YES